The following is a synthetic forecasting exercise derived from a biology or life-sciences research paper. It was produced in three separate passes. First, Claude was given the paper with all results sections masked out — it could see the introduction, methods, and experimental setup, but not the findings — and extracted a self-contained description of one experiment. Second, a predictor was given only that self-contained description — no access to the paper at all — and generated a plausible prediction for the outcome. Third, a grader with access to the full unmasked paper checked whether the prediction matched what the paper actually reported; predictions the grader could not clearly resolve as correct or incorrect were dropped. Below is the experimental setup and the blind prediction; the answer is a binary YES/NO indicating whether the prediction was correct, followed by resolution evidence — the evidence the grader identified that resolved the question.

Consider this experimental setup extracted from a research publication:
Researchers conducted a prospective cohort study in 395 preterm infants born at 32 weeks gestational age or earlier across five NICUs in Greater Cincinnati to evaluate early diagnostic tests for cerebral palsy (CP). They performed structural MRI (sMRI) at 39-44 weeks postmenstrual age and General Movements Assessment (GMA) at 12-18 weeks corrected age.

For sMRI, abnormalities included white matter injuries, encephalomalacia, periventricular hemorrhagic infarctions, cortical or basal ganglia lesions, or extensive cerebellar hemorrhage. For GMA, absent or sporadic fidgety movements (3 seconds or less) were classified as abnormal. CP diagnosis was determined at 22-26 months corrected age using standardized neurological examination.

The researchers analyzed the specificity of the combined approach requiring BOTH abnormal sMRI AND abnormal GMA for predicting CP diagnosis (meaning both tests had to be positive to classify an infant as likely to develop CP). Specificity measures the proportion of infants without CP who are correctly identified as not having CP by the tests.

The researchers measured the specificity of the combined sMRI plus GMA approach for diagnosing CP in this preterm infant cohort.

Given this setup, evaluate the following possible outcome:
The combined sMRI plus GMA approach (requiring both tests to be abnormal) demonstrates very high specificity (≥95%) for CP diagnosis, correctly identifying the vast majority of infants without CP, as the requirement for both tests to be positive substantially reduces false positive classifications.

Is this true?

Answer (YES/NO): YES